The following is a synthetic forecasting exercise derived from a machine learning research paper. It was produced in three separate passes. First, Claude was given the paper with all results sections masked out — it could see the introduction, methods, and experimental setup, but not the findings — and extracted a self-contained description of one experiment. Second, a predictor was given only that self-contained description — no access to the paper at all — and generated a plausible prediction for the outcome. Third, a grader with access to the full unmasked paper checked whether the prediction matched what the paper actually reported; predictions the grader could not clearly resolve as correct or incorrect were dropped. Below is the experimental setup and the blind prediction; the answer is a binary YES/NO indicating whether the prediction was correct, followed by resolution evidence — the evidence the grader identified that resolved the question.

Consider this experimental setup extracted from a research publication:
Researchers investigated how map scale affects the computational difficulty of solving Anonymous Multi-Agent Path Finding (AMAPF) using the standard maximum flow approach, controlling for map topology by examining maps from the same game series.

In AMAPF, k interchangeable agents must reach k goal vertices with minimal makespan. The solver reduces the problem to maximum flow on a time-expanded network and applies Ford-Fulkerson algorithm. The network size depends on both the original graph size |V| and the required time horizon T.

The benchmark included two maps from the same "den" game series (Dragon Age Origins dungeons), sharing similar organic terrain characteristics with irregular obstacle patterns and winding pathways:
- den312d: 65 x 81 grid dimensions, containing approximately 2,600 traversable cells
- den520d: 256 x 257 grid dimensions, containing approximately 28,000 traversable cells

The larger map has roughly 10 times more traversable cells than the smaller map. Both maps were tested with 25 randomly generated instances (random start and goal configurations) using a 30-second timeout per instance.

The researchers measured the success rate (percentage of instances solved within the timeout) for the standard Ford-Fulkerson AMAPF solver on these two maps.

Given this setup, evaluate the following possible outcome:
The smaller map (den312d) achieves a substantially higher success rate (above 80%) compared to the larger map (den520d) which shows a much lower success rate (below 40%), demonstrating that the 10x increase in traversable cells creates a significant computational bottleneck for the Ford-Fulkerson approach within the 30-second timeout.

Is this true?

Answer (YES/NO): YES